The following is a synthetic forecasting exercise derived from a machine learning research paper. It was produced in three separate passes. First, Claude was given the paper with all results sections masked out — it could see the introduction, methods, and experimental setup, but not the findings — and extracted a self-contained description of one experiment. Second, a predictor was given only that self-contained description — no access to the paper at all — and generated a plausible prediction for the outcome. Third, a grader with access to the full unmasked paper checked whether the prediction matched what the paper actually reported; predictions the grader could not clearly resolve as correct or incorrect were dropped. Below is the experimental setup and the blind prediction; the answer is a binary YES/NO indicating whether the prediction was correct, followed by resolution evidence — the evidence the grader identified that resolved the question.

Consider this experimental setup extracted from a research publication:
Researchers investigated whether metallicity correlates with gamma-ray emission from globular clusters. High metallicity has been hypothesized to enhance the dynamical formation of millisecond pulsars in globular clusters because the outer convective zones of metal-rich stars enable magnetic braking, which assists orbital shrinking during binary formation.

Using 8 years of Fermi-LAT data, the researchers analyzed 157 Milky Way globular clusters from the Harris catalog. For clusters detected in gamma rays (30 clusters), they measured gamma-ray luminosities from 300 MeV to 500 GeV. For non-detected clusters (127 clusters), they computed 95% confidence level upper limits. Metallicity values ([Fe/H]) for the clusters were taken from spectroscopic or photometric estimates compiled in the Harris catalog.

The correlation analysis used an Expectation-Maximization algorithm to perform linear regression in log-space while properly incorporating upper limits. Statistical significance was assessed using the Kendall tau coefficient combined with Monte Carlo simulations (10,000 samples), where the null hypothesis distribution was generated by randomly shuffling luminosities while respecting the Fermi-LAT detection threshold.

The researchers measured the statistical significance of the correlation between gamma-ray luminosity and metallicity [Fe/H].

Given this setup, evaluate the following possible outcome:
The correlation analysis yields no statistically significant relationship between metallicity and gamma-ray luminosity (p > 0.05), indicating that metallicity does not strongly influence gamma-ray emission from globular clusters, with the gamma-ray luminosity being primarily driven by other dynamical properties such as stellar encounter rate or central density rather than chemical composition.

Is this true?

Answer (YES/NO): YES